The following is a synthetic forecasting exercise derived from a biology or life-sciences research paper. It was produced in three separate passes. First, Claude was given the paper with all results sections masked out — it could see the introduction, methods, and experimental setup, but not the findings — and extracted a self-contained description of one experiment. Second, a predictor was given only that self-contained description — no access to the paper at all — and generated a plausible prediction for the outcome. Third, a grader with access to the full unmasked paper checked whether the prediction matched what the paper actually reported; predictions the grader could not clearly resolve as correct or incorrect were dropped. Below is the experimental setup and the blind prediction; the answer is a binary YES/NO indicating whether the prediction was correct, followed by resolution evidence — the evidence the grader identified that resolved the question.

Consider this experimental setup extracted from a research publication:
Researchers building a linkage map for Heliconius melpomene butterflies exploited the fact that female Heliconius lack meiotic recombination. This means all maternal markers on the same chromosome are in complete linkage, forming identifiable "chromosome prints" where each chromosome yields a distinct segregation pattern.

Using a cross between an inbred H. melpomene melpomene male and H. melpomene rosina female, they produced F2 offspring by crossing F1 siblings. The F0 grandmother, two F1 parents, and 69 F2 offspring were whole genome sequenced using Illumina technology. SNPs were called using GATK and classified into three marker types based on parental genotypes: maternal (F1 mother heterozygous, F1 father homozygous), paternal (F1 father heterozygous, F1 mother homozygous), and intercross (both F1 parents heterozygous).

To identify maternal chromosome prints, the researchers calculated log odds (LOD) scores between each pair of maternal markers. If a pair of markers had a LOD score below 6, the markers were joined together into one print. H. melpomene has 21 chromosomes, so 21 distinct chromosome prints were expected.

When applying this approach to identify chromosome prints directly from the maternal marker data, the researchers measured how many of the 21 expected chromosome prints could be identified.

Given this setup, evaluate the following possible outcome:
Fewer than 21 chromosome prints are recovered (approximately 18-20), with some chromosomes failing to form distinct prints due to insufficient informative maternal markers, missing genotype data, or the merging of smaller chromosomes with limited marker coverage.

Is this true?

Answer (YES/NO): NO